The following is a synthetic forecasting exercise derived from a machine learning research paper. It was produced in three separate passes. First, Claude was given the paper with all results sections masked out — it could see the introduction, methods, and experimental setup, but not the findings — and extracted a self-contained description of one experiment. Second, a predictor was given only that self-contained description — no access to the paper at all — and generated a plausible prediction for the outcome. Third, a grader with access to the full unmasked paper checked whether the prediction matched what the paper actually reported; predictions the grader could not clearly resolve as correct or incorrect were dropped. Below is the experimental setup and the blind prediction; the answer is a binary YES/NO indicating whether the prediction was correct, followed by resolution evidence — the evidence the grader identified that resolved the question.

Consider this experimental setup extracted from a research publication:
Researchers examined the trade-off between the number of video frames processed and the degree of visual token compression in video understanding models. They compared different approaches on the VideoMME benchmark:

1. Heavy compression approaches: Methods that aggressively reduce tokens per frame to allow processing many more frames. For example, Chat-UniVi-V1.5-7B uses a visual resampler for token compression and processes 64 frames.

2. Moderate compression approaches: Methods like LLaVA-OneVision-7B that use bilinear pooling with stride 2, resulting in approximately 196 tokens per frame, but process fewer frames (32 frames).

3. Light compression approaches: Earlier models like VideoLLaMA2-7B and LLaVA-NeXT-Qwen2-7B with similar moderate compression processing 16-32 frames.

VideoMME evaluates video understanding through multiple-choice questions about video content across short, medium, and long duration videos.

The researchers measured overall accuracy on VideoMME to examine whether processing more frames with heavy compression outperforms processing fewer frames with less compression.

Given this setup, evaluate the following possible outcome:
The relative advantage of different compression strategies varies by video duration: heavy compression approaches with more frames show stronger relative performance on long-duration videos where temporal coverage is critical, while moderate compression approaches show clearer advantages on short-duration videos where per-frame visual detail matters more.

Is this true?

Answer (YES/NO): YES